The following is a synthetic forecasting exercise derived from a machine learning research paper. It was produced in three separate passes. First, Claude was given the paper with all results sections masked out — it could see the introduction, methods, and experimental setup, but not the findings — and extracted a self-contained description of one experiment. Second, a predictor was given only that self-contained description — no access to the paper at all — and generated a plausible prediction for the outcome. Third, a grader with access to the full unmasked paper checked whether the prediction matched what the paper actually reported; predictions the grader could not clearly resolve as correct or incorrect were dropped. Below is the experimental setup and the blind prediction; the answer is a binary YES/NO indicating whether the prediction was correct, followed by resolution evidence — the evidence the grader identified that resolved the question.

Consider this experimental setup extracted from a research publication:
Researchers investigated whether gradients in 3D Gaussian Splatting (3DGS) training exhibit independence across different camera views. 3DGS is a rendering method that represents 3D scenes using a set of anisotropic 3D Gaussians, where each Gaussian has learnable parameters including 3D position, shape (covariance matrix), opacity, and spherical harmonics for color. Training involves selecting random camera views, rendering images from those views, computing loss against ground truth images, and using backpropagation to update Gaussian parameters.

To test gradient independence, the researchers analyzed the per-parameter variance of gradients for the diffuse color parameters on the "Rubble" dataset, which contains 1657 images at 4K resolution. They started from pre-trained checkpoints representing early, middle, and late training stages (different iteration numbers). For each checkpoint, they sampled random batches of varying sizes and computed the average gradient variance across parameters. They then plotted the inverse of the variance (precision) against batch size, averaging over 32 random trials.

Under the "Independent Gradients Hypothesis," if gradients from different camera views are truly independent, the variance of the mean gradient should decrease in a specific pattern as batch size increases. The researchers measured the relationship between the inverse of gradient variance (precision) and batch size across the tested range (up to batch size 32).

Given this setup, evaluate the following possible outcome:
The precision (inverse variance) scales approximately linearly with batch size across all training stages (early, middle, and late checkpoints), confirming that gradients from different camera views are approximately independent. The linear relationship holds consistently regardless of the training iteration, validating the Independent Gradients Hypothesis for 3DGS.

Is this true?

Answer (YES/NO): NO